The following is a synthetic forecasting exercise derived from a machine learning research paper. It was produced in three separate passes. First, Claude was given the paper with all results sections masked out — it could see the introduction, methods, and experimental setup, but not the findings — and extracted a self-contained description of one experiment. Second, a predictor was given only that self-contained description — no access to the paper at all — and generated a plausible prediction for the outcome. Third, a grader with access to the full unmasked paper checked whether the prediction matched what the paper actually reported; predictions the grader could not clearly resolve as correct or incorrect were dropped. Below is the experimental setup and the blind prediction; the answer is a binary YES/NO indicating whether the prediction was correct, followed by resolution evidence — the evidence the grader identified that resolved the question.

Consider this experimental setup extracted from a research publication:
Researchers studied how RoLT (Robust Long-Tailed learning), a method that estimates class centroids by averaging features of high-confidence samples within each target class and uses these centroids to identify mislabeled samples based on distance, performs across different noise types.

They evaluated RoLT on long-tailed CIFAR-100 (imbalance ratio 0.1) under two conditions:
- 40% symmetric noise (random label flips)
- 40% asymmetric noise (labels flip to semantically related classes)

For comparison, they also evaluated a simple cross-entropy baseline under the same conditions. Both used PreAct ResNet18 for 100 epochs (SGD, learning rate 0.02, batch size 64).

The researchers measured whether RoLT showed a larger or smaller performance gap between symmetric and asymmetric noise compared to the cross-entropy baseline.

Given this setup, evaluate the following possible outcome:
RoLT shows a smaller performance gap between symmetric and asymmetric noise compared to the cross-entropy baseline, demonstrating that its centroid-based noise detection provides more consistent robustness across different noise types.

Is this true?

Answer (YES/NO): NO